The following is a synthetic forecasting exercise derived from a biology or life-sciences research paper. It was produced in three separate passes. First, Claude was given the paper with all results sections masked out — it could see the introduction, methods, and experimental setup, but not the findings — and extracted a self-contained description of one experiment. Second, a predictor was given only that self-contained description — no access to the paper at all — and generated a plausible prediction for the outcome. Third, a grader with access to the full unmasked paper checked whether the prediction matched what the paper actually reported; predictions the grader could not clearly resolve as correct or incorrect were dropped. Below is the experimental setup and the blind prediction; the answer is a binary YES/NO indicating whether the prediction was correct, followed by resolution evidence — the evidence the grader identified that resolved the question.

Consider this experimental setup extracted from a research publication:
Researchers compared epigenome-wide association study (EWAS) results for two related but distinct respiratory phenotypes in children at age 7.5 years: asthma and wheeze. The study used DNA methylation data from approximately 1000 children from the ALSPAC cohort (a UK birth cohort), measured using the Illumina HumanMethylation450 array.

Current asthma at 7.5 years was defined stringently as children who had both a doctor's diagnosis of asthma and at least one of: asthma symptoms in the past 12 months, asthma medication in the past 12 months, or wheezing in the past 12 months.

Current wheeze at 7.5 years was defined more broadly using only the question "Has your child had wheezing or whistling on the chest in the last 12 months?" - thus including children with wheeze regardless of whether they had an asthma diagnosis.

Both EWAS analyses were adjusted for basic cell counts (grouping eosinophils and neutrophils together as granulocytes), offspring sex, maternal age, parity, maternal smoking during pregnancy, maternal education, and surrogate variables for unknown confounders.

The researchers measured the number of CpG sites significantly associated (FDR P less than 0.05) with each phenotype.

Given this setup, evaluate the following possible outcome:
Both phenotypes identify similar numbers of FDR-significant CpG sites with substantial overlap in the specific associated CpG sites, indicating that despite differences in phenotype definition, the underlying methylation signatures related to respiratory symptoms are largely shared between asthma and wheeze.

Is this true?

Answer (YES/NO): NO